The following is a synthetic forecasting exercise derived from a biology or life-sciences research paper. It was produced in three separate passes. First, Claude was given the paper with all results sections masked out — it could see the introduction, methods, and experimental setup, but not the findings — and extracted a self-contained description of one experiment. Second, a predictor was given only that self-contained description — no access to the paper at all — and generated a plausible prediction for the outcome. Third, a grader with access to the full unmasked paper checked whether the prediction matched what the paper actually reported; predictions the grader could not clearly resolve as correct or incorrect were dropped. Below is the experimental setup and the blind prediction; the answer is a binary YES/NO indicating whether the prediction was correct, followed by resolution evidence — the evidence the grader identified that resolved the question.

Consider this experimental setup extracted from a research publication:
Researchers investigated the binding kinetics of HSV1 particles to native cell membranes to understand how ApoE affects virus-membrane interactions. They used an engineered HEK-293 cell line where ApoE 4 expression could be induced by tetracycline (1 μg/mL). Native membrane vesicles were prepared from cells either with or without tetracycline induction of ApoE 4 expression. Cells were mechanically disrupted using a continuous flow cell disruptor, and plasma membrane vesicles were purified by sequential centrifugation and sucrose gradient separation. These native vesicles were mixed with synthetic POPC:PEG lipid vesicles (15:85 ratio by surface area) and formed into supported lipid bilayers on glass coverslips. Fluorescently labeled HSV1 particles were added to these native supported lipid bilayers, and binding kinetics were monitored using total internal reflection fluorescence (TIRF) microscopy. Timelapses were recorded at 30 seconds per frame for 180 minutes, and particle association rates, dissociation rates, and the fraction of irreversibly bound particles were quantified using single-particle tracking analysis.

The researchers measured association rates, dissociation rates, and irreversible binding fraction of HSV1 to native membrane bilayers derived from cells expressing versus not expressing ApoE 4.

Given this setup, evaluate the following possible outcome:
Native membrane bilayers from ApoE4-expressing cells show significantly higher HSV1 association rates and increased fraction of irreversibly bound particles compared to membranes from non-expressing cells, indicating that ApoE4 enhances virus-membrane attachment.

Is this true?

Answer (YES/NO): NO